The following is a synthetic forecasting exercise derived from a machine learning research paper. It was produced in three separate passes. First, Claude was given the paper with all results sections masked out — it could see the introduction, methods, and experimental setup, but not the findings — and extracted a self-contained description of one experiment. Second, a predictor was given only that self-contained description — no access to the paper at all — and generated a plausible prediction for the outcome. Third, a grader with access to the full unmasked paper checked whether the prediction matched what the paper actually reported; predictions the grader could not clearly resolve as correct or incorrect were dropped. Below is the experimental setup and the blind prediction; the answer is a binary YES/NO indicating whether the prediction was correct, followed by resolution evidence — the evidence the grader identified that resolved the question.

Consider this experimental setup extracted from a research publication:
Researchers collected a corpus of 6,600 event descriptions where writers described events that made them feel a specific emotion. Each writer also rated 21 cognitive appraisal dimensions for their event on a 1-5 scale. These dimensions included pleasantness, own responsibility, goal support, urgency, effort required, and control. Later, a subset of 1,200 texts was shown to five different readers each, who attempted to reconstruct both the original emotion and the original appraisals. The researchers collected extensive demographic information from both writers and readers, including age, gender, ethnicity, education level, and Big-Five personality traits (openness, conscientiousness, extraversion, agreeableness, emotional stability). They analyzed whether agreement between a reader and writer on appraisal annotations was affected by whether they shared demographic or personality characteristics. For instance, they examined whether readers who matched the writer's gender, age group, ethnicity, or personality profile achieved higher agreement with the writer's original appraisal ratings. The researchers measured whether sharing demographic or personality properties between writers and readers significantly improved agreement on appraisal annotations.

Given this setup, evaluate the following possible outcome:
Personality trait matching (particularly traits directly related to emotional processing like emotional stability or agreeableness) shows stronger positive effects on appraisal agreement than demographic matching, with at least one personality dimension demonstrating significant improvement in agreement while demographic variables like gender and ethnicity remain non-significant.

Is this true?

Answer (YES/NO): NO